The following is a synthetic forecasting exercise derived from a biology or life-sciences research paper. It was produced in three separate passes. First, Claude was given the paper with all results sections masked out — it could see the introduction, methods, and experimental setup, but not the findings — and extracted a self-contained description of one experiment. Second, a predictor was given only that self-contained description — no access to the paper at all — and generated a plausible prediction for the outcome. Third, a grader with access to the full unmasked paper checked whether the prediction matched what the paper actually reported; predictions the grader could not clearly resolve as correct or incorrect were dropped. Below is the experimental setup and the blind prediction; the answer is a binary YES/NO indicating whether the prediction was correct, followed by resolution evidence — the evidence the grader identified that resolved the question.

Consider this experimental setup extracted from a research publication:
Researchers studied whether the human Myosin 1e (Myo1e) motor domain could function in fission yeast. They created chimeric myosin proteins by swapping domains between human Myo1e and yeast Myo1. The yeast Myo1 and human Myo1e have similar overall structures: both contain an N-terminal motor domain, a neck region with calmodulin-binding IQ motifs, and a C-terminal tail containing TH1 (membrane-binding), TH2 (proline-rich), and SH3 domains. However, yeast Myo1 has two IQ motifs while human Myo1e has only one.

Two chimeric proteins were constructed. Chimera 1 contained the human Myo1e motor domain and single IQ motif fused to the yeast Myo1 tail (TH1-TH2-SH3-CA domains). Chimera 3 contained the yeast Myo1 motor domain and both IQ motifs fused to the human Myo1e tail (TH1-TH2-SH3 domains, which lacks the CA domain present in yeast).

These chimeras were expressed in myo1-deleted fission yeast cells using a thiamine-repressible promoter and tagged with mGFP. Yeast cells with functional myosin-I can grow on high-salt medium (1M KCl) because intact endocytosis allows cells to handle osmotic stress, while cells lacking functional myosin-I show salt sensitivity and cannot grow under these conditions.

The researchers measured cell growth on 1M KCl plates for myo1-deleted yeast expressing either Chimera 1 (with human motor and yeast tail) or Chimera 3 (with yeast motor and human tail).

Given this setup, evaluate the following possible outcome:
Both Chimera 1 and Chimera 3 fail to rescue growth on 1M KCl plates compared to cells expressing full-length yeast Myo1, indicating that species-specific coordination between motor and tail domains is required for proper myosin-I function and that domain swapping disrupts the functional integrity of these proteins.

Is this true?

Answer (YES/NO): NO